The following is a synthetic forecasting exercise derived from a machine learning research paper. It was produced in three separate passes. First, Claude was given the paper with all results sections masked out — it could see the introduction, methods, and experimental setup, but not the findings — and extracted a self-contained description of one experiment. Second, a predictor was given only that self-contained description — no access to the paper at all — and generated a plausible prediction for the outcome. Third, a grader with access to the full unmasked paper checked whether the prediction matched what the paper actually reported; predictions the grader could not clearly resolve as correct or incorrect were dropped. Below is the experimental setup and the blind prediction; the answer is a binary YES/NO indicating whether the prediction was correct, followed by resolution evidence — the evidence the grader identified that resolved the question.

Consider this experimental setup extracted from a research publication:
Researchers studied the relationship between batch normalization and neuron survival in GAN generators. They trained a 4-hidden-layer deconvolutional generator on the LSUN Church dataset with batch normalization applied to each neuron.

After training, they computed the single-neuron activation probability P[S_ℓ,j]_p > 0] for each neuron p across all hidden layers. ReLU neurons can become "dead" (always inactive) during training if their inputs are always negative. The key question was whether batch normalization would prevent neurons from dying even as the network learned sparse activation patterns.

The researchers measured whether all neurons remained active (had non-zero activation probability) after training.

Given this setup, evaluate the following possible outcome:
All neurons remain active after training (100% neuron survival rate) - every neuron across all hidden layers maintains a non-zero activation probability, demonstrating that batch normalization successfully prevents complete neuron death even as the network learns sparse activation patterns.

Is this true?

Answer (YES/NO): YES